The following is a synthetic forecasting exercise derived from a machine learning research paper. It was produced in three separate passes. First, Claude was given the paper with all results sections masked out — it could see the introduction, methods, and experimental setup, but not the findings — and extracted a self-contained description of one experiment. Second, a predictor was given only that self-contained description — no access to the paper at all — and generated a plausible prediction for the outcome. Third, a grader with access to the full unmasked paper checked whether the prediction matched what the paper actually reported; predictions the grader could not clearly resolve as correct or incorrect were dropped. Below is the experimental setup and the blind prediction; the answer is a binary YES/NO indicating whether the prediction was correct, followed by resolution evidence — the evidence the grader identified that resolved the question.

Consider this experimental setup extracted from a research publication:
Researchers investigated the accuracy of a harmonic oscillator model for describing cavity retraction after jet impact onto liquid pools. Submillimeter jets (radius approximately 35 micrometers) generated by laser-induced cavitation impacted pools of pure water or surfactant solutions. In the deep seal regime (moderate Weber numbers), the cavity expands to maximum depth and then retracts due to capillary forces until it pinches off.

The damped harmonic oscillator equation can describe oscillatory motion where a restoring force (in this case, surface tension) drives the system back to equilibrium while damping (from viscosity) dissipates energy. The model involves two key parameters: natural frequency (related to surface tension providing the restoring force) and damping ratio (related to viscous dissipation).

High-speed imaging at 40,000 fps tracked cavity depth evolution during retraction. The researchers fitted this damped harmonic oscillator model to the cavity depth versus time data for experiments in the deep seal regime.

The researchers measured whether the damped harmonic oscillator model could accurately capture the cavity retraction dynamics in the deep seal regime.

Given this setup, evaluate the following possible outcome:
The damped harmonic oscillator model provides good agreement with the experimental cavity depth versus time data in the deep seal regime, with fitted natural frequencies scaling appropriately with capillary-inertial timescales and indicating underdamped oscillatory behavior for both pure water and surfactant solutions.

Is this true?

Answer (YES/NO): NO